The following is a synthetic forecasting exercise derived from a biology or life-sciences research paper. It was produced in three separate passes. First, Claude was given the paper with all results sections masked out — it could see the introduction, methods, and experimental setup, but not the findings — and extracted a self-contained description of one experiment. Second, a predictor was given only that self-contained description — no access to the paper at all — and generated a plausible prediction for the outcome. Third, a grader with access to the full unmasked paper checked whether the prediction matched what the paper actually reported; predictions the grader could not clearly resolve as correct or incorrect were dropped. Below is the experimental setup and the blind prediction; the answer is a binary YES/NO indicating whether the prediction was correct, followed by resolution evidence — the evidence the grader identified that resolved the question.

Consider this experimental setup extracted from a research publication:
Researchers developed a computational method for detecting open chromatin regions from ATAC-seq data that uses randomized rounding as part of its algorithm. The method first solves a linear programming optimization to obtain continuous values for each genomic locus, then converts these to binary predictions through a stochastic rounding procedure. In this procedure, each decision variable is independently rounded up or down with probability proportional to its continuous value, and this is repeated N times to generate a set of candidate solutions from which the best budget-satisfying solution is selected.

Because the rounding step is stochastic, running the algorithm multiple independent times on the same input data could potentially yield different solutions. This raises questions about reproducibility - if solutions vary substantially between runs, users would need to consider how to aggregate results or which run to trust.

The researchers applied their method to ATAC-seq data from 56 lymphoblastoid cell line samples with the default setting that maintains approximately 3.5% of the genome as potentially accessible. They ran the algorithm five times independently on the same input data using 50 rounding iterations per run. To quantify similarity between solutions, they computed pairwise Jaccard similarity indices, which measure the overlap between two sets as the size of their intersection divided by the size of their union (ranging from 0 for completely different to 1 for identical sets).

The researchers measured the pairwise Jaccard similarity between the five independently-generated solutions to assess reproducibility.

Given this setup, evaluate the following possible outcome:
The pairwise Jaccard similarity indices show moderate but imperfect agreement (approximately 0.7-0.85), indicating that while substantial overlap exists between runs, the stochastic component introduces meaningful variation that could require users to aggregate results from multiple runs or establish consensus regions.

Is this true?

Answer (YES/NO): NO